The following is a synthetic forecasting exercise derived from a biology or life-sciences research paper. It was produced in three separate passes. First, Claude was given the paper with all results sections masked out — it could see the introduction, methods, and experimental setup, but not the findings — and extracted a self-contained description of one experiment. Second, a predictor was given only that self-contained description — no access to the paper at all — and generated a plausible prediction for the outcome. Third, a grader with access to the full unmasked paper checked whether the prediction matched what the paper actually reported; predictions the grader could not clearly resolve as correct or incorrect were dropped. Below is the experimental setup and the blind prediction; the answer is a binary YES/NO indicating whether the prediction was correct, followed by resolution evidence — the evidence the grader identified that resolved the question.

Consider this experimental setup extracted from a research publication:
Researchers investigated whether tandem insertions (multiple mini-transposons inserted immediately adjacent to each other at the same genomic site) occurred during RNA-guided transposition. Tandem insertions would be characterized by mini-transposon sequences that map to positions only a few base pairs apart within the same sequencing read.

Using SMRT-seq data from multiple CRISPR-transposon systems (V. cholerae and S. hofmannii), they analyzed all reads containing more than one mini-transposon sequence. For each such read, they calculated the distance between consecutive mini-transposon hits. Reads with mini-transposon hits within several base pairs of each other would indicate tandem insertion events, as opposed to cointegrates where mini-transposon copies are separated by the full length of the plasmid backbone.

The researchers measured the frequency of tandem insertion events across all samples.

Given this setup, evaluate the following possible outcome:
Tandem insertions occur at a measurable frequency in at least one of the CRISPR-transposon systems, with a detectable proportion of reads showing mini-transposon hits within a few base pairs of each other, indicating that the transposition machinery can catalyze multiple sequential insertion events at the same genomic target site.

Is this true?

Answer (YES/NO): NO